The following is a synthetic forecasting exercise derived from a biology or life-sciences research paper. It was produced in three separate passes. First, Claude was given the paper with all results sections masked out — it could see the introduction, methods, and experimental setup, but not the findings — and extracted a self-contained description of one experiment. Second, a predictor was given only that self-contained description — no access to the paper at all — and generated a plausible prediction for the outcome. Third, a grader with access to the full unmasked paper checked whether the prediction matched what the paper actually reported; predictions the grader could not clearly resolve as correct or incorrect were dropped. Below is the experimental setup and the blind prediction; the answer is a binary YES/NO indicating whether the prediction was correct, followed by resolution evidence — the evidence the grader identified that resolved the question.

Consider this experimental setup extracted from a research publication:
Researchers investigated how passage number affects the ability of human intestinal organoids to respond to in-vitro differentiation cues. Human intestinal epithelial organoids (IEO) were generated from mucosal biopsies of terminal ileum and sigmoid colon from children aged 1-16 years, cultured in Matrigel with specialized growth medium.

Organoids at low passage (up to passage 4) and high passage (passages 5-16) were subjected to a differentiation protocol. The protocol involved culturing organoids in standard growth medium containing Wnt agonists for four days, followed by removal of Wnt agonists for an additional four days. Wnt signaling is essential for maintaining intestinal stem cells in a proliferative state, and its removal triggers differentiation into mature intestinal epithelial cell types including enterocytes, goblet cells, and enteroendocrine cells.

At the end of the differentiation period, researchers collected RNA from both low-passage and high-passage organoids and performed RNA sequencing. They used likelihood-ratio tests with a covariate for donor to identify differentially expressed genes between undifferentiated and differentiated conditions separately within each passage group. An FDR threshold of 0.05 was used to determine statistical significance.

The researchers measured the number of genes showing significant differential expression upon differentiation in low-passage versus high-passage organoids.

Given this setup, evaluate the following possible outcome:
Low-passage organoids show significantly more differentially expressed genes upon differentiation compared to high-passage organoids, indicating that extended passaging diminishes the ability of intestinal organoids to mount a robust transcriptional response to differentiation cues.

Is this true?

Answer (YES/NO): YES